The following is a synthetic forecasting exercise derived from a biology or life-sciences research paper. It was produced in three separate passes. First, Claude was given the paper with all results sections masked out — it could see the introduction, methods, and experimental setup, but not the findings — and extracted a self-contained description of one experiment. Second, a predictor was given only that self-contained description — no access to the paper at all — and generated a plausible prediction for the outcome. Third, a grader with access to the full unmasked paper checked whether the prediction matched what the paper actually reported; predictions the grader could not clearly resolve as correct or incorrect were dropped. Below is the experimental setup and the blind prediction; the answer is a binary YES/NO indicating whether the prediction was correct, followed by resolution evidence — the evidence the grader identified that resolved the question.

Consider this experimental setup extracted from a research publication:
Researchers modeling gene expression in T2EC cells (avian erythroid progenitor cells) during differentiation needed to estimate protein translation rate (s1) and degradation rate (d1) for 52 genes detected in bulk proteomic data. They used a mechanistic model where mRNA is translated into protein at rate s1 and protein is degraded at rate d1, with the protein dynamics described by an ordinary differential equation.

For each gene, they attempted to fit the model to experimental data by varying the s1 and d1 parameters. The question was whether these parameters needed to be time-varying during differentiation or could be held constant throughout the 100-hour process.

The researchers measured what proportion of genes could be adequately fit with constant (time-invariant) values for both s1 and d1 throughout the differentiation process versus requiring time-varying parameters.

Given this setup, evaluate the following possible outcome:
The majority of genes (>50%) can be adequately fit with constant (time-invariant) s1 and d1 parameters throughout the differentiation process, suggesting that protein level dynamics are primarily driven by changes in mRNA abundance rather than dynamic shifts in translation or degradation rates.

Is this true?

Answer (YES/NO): NO